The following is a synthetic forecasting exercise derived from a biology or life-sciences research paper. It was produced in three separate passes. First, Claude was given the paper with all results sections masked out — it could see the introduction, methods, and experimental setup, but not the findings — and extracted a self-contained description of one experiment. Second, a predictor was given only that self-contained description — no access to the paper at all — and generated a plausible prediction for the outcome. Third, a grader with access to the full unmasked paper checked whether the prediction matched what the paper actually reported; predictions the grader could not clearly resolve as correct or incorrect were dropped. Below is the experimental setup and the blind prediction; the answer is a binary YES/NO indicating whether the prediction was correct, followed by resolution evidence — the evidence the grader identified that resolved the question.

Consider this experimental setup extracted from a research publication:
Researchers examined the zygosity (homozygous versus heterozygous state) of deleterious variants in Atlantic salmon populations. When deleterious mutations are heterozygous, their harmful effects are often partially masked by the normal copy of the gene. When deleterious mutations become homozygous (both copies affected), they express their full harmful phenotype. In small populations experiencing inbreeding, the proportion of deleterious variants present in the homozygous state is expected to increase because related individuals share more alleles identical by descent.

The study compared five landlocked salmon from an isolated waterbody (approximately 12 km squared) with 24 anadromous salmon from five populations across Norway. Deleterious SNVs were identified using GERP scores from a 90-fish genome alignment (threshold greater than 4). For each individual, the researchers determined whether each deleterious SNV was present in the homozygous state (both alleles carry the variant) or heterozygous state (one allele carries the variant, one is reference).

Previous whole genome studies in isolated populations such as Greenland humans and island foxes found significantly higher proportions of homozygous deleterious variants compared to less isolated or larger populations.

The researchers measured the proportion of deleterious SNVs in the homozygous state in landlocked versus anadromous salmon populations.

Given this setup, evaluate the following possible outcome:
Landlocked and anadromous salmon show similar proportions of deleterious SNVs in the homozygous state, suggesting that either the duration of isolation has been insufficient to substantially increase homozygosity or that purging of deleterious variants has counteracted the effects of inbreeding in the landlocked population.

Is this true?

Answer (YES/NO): NO